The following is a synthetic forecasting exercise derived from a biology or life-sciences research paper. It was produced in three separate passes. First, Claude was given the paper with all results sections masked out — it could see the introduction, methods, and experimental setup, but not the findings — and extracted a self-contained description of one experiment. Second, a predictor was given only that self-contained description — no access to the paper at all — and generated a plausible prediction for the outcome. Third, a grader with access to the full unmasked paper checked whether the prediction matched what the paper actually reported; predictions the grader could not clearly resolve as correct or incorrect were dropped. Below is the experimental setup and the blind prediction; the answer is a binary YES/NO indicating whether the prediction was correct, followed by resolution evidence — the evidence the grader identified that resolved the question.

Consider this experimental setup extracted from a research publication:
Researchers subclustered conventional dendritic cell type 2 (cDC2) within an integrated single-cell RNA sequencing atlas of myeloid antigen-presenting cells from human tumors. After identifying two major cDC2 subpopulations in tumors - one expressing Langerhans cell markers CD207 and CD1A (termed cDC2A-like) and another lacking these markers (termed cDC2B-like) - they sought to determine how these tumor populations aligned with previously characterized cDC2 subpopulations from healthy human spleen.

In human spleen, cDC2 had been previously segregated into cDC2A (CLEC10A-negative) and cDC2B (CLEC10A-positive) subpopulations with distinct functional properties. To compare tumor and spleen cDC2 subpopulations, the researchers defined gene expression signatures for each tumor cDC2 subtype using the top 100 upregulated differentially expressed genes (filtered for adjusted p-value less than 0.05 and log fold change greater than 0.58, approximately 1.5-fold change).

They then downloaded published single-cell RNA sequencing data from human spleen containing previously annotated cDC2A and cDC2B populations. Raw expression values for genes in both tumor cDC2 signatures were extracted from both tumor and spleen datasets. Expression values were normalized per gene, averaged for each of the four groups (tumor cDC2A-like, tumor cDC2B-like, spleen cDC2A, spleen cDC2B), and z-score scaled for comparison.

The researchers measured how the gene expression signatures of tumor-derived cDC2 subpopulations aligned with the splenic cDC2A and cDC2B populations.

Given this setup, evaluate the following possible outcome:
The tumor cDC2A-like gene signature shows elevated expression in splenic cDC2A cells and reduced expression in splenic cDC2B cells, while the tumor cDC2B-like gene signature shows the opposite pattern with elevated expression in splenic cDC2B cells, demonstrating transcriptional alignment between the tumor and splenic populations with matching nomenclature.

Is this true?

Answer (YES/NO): YES